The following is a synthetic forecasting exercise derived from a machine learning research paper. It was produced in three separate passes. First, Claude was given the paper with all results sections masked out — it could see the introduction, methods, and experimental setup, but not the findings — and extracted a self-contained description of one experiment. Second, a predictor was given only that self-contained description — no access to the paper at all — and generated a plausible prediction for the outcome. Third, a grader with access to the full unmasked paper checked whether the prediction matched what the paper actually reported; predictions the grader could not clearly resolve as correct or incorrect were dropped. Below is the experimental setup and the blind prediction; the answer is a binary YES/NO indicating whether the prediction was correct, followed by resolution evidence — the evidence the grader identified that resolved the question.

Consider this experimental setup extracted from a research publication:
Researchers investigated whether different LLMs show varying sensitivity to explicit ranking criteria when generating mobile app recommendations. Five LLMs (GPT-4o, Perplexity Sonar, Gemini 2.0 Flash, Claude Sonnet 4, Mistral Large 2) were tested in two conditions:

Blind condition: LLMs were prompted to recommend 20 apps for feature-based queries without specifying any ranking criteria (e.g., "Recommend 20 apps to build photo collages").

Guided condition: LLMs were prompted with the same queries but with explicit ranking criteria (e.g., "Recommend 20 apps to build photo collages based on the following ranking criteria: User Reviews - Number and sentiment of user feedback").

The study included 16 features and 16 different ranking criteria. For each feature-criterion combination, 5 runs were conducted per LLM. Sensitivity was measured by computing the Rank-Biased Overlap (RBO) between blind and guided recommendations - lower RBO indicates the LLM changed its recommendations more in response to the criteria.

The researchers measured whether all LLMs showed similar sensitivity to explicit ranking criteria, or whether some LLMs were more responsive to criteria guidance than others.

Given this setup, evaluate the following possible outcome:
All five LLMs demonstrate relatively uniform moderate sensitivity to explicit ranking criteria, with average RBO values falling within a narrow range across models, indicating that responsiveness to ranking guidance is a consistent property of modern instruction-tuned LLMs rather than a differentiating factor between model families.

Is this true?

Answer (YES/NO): NO